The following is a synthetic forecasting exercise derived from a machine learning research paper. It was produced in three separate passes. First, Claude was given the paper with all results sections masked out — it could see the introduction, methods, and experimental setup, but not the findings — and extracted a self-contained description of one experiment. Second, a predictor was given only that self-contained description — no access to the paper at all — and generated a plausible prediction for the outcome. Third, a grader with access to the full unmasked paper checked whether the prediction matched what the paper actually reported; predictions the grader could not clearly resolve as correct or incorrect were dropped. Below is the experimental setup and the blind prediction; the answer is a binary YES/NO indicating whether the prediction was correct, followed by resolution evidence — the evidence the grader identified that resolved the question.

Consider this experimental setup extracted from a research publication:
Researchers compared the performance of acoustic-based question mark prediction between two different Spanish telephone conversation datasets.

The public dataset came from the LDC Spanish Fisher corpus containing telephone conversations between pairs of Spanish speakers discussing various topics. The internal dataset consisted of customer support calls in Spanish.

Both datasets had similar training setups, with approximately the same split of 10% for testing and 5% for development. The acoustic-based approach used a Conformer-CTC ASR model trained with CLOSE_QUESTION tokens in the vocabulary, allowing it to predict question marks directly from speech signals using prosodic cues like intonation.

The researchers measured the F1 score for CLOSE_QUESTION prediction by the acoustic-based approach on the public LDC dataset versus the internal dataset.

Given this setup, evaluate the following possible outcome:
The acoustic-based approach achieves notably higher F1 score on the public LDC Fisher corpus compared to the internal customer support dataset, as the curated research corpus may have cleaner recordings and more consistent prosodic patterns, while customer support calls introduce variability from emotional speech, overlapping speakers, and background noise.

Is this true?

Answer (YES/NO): YES